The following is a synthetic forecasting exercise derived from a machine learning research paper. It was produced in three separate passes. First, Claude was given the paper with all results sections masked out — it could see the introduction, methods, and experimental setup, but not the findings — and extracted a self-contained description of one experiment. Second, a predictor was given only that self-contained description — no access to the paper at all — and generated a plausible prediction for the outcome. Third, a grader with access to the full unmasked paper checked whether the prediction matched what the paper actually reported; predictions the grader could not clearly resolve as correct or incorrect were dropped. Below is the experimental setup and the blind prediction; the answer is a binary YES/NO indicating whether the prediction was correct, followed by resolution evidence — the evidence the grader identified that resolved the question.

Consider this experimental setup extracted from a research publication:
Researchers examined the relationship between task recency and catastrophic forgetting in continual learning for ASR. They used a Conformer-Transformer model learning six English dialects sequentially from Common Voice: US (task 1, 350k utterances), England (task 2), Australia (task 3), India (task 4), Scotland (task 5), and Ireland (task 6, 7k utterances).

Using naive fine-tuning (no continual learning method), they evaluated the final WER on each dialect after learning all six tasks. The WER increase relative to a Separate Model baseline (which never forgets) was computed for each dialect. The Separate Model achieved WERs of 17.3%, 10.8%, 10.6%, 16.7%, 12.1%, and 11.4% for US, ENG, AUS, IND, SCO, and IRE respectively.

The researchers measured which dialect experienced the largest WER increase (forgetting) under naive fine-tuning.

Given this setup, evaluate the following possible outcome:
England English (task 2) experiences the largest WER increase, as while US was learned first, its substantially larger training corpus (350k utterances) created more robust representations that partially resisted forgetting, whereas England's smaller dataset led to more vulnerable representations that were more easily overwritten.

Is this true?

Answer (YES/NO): NO